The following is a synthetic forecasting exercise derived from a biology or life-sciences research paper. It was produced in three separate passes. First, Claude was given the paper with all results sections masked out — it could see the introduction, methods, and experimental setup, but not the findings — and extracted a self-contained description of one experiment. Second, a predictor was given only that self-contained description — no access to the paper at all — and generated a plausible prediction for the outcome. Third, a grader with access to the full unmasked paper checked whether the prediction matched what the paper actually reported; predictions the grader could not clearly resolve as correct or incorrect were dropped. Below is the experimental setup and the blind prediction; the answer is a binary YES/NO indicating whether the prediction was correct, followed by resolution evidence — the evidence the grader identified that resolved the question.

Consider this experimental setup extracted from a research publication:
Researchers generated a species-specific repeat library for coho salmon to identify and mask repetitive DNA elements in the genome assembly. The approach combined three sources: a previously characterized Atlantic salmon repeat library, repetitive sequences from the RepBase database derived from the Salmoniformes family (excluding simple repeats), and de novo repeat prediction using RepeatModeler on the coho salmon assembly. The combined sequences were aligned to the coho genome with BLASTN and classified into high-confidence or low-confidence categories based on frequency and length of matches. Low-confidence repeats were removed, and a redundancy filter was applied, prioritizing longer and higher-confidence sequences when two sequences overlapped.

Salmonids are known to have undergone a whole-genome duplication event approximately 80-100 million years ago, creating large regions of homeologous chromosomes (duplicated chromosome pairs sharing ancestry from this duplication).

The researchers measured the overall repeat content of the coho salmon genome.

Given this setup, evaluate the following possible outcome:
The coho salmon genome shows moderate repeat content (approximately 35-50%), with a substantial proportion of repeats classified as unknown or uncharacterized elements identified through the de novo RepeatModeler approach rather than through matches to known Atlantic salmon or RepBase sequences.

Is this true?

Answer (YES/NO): NO